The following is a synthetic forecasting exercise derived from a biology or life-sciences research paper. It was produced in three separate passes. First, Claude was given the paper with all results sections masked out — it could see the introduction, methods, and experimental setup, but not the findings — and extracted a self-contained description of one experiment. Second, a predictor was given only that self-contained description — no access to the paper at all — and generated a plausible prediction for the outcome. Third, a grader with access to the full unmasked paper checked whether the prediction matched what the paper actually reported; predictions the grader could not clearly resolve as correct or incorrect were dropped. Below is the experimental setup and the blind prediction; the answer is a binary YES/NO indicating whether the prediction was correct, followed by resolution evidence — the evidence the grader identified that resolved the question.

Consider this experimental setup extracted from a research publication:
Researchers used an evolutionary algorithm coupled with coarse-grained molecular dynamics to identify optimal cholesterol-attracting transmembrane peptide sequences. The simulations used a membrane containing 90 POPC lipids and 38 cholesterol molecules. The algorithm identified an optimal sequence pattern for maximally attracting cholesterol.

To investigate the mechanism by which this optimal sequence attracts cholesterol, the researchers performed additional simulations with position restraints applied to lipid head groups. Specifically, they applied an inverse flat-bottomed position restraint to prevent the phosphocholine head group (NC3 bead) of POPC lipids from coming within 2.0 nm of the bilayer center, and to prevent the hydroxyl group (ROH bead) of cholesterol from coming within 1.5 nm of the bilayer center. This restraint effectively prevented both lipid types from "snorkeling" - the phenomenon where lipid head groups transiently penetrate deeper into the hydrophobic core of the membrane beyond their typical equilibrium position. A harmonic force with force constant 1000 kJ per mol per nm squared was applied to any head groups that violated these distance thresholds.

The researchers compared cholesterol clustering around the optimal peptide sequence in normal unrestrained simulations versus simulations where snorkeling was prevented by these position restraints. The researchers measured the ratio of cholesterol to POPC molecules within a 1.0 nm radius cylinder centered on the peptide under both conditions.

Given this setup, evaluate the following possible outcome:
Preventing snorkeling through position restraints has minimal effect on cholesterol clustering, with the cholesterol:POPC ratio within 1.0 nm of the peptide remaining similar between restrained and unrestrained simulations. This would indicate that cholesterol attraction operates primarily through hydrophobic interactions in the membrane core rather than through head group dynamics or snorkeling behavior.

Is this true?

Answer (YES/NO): NO